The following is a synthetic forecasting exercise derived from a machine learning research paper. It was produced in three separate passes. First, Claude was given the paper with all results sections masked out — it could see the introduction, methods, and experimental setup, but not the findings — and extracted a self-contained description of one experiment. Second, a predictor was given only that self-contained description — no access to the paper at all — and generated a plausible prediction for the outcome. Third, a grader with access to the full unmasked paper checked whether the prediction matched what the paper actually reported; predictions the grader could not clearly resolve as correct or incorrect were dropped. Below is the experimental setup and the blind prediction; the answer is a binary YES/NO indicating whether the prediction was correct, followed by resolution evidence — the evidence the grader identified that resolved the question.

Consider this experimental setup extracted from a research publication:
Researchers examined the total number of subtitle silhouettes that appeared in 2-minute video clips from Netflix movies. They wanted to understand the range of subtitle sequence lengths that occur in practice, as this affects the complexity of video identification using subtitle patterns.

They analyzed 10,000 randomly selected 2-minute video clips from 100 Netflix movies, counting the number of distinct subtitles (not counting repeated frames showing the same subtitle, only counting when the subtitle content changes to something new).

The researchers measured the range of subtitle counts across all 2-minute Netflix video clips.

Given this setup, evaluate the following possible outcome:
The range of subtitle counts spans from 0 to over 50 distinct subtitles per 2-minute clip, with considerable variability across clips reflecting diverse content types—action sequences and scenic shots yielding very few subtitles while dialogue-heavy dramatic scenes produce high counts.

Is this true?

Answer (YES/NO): NO